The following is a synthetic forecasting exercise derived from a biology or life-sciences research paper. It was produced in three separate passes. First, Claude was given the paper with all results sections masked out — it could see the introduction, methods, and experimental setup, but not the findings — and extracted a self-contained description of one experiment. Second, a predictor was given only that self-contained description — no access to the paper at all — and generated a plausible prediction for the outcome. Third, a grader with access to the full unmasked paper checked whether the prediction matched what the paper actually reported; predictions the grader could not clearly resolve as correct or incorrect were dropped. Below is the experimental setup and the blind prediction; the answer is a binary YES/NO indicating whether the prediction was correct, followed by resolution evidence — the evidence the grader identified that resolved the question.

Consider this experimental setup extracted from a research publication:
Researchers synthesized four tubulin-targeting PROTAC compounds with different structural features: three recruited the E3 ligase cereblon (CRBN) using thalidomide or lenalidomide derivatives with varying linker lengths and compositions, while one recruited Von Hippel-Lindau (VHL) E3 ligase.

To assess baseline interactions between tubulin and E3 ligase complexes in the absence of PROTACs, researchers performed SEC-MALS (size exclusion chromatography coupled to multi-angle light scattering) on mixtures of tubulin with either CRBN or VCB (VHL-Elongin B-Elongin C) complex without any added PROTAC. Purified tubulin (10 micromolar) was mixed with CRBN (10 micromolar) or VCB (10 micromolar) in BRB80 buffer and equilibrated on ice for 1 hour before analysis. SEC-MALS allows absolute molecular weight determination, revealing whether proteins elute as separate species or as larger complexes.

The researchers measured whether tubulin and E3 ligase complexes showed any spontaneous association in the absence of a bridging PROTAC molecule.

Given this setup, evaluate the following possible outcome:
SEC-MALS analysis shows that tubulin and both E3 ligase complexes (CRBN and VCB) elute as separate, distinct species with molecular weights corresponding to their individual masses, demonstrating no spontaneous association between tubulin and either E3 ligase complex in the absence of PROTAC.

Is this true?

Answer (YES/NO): YES